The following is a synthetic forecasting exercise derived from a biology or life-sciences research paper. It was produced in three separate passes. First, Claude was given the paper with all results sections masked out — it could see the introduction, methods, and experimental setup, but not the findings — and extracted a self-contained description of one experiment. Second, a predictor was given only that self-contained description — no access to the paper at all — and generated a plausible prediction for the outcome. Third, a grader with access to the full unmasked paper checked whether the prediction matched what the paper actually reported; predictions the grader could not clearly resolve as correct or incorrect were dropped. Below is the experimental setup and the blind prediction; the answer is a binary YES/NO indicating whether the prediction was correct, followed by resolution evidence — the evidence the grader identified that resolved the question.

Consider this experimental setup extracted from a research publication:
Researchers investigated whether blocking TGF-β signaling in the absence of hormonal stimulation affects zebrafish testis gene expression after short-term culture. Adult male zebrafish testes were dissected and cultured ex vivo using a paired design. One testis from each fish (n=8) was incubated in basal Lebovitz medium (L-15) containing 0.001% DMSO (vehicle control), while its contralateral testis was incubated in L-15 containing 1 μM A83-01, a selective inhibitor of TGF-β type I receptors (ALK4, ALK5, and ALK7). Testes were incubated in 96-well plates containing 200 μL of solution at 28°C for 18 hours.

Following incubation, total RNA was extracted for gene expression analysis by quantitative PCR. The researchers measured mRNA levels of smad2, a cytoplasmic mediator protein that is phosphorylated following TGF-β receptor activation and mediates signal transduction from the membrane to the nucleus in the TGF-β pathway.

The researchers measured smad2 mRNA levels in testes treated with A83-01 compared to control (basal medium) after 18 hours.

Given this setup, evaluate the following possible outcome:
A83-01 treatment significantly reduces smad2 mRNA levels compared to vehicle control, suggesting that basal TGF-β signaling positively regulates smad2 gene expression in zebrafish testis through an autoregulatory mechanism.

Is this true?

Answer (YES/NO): NO